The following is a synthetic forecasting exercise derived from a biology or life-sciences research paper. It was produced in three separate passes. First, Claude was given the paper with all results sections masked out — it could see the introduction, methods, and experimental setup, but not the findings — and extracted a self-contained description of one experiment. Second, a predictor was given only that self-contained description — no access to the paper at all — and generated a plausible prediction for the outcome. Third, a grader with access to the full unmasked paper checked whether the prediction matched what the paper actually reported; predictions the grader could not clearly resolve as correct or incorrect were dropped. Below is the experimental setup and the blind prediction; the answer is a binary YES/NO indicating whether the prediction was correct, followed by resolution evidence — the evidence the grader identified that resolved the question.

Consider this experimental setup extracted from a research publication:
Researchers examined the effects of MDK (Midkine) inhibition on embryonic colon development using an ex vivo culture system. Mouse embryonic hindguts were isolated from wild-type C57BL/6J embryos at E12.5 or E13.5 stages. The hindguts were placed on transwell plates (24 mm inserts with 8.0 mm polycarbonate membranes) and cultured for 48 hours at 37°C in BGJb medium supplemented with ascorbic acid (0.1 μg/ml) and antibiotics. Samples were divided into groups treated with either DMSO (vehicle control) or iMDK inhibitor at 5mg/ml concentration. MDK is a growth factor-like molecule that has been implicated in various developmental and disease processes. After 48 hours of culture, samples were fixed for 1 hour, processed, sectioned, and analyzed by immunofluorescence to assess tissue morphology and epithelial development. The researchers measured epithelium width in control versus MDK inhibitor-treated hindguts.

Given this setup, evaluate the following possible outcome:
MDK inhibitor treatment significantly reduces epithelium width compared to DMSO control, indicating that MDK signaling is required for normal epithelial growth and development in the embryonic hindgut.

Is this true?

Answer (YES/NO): YES